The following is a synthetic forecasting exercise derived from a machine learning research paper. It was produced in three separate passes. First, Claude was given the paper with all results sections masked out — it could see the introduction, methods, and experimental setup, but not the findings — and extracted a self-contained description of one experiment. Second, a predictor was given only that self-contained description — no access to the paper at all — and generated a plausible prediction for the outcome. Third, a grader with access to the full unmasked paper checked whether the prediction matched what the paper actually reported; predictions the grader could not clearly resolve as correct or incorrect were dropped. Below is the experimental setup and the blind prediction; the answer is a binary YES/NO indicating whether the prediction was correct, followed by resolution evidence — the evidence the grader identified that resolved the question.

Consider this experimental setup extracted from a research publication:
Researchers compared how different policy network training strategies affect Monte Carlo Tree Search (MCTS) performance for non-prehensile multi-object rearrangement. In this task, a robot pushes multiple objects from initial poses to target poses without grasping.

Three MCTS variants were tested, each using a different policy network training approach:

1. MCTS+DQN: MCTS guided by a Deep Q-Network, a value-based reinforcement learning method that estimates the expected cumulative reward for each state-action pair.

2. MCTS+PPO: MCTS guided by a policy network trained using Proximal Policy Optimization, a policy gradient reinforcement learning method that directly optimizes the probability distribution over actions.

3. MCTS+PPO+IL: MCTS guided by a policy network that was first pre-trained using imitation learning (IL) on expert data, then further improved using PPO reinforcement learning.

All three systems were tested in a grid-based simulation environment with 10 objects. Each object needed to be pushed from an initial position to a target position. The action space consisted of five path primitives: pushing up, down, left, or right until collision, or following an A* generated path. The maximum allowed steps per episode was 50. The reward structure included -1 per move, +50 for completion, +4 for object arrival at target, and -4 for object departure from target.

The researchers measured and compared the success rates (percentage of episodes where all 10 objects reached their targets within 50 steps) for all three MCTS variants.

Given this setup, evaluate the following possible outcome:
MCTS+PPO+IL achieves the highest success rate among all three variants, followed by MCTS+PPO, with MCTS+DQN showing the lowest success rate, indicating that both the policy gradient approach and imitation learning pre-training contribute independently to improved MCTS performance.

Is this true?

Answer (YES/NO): NO